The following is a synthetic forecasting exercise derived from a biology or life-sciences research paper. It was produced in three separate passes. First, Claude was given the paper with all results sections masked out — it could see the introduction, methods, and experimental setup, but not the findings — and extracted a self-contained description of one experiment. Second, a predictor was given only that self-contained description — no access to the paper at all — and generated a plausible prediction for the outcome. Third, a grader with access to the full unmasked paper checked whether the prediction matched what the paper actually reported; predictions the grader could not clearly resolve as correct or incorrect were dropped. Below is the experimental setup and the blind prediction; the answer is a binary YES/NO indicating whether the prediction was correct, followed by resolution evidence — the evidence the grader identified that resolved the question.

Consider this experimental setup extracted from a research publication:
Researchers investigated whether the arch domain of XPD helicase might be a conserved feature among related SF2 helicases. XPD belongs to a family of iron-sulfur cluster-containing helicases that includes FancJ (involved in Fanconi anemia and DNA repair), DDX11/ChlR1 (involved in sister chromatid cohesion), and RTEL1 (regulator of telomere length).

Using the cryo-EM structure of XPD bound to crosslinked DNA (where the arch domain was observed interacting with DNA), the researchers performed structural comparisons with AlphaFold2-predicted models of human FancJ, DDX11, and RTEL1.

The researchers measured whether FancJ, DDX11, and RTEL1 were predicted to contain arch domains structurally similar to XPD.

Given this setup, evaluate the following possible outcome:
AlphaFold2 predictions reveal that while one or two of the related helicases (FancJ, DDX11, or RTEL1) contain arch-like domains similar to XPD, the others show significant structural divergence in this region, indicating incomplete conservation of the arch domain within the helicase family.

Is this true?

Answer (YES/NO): NO